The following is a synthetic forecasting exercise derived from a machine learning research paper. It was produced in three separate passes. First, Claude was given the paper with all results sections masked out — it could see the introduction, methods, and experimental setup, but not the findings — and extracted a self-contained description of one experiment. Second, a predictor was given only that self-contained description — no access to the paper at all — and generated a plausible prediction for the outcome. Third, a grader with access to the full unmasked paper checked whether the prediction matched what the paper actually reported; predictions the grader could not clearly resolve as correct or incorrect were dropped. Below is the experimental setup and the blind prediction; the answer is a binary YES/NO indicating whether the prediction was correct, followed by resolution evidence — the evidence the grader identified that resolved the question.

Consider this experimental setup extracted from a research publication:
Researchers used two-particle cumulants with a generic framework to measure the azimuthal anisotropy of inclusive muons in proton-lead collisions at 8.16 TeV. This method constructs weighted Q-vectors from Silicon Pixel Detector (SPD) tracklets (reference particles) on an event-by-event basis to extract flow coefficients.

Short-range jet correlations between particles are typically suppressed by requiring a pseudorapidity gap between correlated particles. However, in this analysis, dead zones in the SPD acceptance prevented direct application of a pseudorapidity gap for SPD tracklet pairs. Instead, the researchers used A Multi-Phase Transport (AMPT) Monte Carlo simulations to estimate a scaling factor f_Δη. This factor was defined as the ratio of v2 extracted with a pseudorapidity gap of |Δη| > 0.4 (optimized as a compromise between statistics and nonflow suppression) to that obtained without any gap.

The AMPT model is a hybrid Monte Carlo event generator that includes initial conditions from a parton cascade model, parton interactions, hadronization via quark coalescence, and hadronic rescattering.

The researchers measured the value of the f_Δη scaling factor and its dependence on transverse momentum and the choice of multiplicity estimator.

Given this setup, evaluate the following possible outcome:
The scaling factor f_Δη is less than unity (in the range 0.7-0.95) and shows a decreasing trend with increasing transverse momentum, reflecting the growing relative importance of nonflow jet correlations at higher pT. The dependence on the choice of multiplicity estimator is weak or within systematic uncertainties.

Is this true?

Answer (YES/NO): NO